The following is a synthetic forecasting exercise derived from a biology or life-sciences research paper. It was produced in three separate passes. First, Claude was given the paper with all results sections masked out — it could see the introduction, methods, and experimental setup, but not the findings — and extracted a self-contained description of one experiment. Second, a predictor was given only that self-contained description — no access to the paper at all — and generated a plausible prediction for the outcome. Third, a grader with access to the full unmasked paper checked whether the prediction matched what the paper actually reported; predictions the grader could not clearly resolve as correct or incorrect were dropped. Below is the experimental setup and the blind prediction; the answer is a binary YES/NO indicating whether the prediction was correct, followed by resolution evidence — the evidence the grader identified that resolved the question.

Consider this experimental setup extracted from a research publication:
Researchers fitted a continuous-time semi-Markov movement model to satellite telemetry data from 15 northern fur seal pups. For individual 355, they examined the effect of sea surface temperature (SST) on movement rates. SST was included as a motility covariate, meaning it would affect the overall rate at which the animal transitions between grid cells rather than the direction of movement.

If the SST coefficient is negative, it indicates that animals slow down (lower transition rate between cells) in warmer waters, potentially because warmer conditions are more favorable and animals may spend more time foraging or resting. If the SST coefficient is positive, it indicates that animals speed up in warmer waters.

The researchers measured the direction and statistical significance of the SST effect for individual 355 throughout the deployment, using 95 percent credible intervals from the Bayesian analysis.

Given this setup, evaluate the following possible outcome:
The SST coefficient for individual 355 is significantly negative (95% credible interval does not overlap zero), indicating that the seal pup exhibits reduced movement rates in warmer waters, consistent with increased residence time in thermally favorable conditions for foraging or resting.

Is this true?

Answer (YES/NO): NO